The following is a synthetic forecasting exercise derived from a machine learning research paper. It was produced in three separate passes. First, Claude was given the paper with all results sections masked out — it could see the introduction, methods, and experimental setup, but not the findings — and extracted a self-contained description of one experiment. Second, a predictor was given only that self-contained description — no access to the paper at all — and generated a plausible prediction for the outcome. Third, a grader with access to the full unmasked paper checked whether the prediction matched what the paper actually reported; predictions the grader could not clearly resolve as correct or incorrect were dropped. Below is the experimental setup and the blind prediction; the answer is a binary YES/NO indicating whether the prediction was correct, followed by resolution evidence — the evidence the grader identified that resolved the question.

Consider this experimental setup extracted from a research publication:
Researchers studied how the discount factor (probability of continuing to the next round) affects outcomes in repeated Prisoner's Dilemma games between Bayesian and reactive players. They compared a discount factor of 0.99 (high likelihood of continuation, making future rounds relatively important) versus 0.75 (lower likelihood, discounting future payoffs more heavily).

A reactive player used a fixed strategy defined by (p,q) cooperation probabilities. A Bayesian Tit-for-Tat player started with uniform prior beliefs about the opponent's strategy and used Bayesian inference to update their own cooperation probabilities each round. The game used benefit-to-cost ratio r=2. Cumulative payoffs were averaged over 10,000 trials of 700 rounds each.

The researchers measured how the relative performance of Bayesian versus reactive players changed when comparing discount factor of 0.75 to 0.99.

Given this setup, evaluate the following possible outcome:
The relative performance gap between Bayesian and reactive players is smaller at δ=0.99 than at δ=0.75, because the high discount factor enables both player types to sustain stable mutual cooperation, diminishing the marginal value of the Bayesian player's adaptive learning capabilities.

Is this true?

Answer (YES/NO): NO